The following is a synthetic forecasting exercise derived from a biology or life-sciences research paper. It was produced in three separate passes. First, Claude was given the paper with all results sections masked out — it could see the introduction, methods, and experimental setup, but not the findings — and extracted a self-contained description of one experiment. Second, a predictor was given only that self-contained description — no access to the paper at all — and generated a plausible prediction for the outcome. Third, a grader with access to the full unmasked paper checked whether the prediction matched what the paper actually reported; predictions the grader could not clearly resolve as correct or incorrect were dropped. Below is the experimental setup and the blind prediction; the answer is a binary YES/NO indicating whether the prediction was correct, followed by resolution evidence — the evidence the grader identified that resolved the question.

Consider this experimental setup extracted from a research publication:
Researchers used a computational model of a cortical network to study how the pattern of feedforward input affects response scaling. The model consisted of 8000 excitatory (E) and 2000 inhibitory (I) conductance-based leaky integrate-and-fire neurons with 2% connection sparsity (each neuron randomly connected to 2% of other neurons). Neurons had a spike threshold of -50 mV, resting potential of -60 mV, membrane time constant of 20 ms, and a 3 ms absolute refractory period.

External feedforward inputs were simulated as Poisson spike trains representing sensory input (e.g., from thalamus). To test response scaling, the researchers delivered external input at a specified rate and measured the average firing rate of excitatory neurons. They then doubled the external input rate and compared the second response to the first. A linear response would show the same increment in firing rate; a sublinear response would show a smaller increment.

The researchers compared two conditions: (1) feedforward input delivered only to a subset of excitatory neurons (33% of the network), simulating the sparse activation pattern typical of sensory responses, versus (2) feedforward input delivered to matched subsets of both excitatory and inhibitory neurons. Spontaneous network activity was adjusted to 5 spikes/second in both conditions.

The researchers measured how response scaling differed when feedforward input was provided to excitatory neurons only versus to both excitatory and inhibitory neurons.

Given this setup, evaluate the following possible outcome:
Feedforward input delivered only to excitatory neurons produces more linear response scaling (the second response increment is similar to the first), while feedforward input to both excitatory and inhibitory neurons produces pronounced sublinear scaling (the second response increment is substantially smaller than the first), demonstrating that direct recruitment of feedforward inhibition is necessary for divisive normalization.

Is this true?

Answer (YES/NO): YES